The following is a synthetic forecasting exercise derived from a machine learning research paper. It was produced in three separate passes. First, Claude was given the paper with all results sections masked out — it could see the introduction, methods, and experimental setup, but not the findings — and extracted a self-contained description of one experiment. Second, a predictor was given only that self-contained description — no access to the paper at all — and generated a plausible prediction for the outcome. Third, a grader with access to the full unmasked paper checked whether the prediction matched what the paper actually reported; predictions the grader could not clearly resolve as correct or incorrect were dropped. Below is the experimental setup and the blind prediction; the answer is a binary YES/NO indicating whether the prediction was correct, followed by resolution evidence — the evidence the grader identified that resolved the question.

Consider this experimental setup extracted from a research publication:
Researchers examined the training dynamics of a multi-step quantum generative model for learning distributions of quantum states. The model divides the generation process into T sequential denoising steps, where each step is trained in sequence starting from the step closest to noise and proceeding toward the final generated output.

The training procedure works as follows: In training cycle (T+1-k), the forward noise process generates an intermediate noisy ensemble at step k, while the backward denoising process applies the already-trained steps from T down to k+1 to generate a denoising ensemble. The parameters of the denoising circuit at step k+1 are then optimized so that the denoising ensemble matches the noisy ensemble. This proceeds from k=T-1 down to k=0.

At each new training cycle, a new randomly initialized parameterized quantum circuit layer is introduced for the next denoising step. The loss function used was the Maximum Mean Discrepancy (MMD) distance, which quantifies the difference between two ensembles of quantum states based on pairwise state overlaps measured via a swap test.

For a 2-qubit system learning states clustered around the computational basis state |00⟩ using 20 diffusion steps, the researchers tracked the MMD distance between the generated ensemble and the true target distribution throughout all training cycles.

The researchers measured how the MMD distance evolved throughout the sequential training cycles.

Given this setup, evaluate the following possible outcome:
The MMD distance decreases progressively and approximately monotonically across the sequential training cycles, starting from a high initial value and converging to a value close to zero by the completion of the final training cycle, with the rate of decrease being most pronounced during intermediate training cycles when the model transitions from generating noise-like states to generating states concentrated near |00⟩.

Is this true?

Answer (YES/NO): NO